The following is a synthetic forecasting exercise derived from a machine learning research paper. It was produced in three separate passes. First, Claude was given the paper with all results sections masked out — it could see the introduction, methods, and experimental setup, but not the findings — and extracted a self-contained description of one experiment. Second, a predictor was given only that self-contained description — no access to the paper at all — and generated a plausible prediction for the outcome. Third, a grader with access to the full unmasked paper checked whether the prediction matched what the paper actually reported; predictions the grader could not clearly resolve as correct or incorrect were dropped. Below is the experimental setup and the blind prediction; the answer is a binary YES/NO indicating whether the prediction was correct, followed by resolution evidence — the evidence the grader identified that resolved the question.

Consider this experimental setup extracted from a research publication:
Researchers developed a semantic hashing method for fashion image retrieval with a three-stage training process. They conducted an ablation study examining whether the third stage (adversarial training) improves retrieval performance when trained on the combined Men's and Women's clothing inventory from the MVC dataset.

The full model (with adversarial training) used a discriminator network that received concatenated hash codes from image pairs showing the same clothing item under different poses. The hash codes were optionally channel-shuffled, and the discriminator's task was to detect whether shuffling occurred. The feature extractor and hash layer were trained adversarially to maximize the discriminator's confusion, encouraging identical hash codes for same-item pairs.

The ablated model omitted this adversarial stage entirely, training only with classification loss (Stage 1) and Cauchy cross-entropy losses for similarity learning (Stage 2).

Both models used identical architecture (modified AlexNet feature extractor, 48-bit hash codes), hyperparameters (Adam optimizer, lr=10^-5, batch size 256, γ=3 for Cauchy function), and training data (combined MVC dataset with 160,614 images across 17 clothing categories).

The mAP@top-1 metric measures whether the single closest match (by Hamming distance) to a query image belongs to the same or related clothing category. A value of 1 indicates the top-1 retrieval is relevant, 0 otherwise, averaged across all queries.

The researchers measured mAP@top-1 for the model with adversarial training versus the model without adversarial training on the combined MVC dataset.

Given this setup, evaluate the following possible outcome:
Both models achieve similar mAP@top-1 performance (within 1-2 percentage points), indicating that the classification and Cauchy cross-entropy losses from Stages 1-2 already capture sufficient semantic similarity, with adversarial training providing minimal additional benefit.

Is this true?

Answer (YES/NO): YES